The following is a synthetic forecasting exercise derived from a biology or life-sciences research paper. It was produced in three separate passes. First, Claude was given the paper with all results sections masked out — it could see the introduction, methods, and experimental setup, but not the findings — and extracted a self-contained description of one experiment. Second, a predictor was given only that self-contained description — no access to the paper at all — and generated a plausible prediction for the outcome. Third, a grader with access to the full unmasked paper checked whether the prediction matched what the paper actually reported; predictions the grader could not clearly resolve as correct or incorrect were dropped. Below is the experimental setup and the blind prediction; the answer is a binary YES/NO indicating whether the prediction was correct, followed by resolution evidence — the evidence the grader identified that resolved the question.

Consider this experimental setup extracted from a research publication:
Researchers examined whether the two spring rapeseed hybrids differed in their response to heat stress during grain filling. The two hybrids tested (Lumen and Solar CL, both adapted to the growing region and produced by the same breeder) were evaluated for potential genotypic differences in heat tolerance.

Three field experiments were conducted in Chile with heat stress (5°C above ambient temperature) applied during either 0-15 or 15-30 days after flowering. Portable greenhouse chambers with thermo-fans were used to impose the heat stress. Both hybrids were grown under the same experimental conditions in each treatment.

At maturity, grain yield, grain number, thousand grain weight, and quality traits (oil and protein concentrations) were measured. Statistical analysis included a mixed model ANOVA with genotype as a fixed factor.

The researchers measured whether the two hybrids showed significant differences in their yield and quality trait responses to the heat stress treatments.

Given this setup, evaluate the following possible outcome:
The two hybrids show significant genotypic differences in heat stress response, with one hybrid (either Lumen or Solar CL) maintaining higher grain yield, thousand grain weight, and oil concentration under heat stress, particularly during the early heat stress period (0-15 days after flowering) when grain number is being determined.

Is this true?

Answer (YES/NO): NO